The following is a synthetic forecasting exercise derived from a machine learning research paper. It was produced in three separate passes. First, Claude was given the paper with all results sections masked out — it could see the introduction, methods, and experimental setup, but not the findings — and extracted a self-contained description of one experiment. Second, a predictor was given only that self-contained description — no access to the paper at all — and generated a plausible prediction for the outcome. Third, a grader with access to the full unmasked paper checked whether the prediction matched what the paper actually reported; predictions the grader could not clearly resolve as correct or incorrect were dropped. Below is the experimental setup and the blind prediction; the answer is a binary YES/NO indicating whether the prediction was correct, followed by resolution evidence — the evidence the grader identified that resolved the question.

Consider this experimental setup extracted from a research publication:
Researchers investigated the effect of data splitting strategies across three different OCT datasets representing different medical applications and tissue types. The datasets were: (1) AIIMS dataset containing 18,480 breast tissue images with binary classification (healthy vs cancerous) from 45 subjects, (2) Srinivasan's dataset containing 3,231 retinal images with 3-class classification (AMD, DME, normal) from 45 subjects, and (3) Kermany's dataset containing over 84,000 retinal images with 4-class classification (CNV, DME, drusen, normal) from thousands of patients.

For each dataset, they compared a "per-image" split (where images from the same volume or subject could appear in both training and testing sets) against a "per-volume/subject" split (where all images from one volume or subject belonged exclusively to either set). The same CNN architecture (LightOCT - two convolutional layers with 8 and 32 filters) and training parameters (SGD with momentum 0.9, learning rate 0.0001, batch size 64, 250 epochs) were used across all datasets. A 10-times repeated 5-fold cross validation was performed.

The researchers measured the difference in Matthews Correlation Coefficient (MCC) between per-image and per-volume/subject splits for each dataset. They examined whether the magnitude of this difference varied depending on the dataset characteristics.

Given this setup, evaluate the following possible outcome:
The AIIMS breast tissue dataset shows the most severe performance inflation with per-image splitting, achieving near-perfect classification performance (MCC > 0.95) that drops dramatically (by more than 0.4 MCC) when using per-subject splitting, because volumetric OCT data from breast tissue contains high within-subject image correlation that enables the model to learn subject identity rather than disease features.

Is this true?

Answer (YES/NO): NO